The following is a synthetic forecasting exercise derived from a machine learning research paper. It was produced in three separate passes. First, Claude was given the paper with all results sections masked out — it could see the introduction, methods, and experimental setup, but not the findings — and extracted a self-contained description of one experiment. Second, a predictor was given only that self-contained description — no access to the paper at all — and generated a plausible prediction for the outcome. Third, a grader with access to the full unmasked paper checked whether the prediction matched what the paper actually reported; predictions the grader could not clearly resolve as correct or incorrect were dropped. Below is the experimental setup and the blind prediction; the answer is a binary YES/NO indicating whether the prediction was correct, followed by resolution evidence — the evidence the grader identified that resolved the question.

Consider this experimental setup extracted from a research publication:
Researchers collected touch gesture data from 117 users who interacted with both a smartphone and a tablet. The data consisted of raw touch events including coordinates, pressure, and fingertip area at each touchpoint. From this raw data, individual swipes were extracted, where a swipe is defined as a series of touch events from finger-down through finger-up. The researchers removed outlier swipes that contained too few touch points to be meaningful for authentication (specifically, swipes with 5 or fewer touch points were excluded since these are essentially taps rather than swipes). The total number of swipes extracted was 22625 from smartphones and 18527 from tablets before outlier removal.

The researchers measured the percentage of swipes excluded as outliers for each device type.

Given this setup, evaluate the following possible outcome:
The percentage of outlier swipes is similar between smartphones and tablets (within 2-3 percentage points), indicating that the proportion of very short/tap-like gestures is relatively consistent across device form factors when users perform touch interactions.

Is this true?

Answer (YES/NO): NO